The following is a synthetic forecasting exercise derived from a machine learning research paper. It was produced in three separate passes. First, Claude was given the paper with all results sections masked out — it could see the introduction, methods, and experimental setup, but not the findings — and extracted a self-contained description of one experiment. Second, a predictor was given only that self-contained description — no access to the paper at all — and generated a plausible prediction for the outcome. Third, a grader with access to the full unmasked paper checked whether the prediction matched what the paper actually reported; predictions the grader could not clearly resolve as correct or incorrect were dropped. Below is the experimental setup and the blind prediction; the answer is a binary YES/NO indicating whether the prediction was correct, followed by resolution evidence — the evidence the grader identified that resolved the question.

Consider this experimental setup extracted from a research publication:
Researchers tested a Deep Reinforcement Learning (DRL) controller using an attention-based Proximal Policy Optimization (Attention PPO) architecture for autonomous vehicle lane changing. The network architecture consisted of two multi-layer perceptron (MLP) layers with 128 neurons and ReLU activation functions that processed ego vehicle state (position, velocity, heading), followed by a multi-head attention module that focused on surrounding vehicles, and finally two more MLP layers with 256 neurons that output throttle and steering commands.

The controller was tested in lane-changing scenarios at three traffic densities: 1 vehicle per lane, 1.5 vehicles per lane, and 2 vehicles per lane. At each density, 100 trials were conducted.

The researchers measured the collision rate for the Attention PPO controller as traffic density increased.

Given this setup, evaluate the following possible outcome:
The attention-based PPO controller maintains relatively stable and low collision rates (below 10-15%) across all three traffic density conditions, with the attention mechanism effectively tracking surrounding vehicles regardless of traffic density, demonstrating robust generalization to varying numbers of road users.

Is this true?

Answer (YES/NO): NO